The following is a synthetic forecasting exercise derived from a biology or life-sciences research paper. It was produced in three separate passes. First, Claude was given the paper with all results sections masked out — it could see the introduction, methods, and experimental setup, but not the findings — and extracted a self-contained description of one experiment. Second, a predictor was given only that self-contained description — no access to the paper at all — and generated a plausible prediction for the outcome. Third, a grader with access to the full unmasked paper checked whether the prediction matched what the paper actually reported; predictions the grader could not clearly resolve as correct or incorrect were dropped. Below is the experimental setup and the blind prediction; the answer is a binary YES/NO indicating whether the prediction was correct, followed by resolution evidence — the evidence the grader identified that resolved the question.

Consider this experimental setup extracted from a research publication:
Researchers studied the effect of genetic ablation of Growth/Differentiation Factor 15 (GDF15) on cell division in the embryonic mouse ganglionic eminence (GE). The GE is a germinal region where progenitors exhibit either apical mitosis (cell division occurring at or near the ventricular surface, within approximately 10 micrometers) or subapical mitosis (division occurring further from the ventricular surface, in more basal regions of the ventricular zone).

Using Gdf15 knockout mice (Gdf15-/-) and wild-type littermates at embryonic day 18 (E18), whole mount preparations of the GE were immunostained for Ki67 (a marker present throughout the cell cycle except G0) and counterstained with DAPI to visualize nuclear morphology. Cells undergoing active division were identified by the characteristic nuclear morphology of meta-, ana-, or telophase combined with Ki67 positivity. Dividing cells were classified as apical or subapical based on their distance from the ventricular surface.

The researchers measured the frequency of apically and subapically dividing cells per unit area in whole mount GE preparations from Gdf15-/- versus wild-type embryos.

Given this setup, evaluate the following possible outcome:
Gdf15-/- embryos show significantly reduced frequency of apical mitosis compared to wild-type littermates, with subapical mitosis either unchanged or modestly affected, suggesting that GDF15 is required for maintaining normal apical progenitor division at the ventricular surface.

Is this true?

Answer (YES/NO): NO